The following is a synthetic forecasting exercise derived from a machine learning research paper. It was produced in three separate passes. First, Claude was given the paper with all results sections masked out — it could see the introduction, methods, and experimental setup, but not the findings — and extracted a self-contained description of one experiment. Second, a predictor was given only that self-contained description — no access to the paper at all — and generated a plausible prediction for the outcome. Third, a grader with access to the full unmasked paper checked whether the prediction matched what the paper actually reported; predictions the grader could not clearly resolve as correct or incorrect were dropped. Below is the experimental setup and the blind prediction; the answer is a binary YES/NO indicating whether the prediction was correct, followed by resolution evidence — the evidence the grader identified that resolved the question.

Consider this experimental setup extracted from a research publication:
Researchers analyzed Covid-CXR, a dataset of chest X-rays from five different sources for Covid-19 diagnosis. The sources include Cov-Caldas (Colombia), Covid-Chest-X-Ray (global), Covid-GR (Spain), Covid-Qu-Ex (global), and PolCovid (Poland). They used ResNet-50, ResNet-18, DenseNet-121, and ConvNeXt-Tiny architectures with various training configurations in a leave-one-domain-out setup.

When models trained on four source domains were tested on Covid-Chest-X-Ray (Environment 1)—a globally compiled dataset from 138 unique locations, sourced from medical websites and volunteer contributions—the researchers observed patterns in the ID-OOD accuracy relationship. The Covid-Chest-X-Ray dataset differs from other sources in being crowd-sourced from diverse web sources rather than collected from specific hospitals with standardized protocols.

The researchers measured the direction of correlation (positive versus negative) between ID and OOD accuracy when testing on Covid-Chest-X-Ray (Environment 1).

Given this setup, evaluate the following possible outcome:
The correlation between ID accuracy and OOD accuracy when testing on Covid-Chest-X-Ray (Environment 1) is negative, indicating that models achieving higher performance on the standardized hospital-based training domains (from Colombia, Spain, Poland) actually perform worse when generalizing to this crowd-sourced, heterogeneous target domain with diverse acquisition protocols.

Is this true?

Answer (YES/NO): YES